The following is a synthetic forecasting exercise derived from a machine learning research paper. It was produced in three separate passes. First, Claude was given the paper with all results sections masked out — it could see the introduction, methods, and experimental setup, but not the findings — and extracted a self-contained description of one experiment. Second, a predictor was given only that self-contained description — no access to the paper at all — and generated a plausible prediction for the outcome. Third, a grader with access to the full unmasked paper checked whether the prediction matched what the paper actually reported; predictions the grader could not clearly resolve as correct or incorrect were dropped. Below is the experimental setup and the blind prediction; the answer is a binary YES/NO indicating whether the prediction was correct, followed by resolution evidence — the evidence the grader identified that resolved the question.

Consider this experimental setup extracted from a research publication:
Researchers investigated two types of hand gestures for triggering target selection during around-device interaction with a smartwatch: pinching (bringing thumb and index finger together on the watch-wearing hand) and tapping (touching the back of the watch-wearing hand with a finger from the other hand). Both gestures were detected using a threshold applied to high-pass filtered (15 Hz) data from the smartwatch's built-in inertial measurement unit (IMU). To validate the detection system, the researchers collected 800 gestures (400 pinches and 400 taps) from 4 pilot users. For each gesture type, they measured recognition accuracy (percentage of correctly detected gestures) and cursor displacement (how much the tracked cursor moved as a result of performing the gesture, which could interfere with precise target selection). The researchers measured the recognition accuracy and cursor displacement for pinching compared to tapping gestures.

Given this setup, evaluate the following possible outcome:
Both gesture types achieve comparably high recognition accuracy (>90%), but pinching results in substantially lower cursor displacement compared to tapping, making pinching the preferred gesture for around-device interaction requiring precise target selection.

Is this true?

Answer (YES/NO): NO